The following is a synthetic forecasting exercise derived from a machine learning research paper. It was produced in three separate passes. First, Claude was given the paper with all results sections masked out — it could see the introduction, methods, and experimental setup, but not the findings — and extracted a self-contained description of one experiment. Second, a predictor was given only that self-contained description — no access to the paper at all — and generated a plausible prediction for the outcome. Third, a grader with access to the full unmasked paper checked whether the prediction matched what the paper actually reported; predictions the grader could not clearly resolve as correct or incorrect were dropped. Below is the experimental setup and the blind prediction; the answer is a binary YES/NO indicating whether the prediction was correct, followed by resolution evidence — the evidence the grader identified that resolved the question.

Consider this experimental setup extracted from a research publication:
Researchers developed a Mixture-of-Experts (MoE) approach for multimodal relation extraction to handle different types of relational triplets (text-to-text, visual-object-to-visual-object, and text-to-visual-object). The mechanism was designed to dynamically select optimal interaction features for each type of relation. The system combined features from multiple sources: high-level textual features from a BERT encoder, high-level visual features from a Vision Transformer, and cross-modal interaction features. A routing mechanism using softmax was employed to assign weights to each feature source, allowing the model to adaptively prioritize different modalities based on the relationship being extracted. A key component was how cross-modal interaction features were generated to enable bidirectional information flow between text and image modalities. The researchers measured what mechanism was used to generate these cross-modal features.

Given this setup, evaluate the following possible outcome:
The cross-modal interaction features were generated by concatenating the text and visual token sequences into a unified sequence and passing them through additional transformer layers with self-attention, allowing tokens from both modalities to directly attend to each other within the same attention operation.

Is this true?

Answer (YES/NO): NO